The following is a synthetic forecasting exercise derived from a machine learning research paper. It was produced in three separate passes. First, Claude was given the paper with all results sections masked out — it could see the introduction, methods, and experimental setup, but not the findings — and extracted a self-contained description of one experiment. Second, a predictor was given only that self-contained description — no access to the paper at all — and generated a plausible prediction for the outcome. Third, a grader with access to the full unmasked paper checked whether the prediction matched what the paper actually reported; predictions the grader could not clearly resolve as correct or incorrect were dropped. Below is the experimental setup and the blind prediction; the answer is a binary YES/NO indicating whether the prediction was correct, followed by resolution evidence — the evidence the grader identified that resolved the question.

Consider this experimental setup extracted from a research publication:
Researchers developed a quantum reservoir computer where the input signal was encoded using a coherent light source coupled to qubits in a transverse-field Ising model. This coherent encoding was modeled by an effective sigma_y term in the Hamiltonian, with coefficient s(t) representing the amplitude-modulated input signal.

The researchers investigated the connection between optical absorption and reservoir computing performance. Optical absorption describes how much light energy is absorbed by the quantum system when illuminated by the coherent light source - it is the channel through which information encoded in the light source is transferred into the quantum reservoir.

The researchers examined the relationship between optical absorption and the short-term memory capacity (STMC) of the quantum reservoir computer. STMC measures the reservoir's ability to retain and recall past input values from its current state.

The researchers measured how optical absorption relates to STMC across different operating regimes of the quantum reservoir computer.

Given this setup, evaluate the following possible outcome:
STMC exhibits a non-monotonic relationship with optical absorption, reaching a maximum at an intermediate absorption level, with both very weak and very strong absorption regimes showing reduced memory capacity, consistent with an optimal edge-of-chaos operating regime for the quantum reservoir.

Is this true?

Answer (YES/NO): NO